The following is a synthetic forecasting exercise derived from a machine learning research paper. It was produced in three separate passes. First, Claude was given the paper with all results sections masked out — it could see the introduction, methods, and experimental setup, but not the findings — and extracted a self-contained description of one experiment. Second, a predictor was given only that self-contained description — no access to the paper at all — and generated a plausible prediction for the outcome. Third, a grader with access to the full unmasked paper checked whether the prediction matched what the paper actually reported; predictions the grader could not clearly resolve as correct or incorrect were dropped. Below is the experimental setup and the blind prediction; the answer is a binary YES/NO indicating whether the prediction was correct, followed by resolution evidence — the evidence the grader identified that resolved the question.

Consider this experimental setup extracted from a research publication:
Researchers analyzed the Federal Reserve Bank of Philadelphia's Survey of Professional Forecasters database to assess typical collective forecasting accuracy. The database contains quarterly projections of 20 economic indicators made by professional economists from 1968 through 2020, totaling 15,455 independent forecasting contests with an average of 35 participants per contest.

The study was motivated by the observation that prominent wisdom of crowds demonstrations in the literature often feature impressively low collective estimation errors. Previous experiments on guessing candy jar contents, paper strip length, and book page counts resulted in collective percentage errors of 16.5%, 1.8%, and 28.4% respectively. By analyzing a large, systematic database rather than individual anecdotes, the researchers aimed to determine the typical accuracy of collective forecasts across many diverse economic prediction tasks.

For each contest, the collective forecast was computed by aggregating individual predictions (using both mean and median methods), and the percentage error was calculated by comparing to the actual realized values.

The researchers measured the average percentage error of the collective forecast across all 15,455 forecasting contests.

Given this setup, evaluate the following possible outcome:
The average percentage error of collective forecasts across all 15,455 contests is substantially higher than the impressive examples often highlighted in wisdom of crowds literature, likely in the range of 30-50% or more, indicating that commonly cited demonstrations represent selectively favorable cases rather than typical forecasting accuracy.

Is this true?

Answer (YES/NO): NO